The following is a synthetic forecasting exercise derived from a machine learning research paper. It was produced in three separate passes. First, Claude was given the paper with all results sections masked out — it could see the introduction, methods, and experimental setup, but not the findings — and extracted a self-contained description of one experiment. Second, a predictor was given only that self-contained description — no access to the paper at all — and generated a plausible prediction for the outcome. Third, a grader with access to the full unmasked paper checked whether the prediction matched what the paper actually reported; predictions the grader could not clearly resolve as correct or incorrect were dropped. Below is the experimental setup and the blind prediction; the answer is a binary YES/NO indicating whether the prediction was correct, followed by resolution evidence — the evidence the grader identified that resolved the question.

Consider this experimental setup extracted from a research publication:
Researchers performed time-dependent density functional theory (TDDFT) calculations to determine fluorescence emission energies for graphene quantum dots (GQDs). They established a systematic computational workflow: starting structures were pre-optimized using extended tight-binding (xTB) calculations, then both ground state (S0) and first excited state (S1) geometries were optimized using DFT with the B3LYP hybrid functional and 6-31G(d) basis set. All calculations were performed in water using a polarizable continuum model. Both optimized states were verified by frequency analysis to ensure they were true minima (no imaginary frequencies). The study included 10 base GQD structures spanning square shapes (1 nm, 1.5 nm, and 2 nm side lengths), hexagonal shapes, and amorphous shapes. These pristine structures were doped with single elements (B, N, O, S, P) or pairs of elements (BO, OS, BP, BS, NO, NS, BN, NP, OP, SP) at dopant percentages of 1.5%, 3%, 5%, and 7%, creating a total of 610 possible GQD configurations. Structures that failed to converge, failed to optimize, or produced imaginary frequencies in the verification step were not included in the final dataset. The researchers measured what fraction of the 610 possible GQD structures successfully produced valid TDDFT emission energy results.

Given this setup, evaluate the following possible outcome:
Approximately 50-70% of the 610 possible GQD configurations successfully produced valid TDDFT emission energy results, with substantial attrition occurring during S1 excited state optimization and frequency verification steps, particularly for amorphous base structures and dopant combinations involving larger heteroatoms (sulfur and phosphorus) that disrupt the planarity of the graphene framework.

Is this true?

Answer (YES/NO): NO